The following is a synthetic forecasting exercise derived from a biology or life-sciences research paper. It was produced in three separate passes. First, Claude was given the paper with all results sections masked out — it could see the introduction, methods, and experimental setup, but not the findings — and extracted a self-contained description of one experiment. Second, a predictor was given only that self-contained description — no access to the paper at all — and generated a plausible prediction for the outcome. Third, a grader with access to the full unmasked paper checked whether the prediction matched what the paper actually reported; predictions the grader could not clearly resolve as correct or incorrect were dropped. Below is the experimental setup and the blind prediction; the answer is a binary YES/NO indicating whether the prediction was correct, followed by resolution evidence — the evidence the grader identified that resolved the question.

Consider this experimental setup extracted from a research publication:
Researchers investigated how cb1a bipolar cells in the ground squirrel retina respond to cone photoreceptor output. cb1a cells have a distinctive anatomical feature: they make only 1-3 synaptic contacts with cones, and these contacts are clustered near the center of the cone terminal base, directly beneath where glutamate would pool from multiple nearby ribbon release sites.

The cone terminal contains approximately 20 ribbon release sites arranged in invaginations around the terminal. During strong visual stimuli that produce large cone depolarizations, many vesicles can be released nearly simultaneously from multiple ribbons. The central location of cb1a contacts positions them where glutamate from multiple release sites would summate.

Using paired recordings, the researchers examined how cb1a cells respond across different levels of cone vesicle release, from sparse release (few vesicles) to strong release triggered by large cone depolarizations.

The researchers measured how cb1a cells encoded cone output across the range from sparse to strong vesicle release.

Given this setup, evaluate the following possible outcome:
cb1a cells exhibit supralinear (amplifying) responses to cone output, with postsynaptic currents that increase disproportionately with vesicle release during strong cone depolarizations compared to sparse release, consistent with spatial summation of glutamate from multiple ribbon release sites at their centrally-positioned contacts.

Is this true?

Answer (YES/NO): YES